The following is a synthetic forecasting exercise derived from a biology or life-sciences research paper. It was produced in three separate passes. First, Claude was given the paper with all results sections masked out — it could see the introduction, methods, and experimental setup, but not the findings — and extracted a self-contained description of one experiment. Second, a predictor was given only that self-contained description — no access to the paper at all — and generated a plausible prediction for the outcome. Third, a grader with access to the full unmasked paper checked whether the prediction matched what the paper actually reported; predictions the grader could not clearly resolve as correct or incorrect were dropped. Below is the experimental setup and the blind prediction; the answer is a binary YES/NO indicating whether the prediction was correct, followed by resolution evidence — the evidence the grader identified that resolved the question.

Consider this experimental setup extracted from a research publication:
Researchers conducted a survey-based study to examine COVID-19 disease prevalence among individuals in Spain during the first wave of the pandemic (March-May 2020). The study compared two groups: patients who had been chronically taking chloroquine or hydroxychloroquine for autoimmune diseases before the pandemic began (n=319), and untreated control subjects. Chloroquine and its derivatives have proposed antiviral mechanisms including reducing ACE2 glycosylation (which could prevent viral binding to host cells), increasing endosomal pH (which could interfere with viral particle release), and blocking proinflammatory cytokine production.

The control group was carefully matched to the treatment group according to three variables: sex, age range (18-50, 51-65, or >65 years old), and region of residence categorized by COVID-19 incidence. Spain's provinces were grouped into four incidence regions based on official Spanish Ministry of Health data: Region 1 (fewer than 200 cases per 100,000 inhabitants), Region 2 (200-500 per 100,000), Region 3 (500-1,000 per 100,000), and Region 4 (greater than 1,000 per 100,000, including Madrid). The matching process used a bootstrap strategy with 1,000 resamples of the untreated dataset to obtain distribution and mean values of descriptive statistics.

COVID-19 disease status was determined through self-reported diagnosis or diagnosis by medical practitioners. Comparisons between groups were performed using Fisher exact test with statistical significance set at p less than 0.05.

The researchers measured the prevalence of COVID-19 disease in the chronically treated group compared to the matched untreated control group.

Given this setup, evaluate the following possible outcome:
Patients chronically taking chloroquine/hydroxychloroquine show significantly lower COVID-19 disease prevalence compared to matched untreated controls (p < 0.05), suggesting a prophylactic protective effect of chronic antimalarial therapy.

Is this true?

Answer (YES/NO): NO